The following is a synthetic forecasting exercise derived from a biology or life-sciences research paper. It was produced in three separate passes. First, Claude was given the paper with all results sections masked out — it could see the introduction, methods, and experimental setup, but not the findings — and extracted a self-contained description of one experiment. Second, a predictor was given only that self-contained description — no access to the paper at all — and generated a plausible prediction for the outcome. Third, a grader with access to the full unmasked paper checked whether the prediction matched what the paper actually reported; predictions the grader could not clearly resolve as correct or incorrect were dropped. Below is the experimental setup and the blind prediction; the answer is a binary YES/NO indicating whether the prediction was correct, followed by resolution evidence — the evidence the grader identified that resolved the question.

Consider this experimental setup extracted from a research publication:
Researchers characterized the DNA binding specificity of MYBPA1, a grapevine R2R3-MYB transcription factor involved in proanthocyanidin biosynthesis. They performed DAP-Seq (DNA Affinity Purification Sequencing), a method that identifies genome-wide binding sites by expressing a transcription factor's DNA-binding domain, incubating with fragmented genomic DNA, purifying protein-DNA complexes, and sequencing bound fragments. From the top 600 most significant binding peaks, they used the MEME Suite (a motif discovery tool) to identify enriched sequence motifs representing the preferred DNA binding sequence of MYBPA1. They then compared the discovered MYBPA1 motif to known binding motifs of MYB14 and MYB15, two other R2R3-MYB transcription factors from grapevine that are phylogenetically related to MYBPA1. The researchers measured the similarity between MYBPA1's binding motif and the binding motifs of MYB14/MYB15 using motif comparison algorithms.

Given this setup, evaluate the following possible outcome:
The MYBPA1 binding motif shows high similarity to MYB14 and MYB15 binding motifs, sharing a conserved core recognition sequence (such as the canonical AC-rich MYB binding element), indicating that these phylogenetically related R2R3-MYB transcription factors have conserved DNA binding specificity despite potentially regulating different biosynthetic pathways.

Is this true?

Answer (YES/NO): NO